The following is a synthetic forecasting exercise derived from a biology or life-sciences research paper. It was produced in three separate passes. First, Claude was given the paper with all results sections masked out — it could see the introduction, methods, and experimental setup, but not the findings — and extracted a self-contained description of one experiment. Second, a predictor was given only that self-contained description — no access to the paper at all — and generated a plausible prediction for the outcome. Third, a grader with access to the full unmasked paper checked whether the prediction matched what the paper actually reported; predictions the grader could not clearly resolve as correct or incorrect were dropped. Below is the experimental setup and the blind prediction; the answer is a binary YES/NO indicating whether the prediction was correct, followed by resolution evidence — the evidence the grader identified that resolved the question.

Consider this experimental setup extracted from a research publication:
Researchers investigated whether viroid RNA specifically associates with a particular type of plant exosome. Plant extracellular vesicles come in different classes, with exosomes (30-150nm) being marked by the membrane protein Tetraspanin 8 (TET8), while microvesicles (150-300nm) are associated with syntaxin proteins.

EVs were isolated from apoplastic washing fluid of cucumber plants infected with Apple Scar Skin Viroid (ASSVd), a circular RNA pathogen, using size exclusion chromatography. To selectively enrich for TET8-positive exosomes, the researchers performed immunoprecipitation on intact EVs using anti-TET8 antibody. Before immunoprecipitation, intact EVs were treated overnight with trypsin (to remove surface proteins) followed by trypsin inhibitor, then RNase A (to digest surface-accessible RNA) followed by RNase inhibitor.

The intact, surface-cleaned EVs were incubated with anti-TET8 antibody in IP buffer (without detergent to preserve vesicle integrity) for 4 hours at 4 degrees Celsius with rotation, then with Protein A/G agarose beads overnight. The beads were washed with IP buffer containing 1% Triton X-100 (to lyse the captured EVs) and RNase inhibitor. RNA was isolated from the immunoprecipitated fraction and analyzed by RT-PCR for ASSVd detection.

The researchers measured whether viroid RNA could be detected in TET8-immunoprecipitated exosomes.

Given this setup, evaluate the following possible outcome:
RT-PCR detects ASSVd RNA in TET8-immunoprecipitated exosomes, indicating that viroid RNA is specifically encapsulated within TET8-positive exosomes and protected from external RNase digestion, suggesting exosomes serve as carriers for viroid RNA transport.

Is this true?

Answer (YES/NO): YES